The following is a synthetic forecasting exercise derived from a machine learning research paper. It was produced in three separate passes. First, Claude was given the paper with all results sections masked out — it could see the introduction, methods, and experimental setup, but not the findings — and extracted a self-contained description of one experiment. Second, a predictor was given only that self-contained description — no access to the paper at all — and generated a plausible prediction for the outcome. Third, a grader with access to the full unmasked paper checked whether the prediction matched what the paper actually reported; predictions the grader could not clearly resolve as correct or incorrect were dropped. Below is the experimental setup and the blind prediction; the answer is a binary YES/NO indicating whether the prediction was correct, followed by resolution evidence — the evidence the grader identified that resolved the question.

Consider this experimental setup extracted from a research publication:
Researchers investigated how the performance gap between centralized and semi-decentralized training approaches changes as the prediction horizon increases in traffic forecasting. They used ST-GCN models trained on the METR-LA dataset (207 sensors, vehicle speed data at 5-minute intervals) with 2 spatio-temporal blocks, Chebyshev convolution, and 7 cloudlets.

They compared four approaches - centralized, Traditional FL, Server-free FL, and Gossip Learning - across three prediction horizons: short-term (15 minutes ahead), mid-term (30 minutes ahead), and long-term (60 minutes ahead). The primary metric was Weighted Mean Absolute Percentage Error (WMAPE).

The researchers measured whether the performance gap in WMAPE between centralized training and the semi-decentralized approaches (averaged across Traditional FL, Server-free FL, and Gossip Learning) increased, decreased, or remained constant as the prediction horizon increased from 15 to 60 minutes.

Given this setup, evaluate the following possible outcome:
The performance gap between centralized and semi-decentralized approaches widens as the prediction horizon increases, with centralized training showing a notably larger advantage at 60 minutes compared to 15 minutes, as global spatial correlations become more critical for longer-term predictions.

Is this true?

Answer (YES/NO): YES